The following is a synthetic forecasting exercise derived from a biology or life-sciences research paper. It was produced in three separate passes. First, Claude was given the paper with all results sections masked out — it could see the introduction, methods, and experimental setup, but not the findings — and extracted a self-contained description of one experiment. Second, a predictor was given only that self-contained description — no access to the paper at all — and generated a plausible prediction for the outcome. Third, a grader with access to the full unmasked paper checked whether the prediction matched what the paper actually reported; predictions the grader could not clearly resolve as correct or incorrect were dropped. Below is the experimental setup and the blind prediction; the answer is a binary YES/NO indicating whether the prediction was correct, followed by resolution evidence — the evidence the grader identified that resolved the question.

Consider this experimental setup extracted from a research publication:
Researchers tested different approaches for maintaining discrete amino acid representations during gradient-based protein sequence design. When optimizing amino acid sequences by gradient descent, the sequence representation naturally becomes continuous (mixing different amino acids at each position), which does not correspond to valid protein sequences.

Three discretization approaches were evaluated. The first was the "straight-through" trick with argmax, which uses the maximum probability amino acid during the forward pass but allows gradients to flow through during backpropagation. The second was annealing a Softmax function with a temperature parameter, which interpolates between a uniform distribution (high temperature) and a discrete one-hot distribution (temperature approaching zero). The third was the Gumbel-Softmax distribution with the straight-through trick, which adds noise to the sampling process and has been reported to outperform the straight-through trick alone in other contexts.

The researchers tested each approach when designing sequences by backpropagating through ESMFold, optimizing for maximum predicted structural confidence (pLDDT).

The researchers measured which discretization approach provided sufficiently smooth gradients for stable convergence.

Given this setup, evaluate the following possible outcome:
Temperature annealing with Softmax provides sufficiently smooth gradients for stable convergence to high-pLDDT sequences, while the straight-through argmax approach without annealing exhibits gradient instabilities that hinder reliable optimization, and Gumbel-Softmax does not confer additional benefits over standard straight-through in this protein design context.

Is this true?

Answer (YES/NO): NO